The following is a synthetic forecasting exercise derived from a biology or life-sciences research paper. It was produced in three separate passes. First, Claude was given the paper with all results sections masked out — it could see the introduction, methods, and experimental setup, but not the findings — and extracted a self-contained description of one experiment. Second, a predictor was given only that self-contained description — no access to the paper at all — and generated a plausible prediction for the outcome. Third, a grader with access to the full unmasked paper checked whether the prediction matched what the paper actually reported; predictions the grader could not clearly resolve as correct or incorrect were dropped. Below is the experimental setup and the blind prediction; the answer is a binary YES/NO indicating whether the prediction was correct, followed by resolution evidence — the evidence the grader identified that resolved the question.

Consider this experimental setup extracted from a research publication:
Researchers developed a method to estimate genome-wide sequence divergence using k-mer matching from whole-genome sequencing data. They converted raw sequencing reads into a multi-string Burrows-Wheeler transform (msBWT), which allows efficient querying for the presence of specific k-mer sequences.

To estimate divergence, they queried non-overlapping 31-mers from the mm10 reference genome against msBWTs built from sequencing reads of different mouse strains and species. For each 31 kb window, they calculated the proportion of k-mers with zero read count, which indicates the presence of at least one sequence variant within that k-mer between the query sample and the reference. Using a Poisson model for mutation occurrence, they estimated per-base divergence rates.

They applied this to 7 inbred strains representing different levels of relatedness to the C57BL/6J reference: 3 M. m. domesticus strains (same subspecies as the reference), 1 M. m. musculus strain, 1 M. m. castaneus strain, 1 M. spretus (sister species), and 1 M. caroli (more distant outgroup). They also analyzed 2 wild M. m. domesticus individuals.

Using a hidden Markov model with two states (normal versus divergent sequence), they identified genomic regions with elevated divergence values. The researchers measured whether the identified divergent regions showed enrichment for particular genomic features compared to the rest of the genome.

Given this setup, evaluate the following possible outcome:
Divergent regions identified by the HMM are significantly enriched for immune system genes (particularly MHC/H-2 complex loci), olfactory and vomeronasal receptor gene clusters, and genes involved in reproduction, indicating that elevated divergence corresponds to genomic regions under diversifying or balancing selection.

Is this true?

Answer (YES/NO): NO